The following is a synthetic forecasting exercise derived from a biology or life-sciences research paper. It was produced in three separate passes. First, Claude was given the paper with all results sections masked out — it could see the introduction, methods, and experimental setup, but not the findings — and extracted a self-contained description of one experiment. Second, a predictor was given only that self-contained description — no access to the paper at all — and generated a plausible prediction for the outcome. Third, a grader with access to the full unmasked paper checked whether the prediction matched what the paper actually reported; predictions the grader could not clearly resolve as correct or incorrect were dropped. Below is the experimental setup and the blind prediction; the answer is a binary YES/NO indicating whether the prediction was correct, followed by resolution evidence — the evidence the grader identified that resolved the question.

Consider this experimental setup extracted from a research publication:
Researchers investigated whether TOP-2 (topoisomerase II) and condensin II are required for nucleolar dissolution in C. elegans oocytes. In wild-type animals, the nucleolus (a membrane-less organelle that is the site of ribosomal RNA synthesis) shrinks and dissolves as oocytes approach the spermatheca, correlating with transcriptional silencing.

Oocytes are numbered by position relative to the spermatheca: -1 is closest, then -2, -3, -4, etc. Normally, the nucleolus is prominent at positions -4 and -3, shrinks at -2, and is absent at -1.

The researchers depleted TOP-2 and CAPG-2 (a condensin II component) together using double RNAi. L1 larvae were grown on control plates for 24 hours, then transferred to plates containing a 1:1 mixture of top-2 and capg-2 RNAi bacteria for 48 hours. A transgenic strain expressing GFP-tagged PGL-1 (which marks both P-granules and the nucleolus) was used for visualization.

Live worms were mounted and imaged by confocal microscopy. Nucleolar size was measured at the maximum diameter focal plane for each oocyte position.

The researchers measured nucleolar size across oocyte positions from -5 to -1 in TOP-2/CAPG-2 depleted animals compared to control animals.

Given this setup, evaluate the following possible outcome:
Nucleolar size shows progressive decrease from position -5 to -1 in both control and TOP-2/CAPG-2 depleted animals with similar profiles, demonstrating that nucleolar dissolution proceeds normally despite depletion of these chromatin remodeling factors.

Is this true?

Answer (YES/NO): NO